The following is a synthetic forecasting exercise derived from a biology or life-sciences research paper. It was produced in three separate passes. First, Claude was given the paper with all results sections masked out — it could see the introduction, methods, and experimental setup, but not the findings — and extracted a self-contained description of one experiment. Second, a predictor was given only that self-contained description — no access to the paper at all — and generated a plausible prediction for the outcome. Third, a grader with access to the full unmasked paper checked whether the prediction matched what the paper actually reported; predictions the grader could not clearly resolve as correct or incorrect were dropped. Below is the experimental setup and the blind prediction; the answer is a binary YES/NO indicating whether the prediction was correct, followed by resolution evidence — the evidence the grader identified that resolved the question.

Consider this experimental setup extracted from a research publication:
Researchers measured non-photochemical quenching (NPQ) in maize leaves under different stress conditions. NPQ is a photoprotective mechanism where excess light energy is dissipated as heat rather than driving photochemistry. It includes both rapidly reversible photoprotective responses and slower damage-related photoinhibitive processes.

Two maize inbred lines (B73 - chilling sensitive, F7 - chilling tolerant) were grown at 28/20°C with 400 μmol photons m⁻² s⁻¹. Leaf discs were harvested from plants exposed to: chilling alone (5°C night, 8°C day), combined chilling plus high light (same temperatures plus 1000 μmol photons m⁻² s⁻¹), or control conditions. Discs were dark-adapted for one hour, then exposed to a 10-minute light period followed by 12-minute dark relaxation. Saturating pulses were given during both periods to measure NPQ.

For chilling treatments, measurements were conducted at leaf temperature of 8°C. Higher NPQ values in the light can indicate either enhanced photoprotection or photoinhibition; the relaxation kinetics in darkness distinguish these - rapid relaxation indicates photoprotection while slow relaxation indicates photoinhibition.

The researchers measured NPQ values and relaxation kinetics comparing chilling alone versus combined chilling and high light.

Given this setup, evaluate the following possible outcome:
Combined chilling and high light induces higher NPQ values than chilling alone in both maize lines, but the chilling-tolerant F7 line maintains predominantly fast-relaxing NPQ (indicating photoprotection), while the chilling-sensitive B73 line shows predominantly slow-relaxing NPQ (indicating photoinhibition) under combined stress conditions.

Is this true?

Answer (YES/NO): NO